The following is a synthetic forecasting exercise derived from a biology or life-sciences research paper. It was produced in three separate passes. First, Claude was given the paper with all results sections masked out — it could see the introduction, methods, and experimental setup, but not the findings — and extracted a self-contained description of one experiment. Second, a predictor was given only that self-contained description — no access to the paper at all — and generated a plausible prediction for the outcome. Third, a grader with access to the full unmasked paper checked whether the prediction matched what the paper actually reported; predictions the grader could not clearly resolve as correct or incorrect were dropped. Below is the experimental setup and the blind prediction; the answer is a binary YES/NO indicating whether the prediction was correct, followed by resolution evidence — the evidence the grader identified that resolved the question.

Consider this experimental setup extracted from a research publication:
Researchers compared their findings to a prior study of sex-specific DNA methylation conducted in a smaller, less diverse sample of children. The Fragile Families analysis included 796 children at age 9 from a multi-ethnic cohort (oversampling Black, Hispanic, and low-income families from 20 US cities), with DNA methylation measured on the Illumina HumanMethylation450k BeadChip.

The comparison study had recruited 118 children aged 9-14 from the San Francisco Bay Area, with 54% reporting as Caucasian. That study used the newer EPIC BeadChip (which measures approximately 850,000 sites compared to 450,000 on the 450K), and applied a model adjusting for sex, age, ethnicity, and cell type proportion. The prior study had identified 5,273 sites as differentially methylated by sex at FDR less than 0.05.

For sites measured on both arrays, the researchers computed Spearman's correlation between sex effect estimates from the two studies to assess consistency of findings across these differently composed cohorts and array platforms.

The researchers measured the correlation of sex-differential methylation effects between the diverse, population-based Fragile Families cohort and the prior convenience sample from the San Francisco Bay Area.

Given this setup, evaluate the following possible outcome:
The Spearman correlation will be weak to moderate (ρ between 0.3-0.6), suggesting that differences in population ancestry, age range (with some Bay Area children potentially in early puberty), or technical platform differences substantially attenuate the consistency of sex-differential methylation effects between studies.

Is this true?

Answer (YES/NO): YES